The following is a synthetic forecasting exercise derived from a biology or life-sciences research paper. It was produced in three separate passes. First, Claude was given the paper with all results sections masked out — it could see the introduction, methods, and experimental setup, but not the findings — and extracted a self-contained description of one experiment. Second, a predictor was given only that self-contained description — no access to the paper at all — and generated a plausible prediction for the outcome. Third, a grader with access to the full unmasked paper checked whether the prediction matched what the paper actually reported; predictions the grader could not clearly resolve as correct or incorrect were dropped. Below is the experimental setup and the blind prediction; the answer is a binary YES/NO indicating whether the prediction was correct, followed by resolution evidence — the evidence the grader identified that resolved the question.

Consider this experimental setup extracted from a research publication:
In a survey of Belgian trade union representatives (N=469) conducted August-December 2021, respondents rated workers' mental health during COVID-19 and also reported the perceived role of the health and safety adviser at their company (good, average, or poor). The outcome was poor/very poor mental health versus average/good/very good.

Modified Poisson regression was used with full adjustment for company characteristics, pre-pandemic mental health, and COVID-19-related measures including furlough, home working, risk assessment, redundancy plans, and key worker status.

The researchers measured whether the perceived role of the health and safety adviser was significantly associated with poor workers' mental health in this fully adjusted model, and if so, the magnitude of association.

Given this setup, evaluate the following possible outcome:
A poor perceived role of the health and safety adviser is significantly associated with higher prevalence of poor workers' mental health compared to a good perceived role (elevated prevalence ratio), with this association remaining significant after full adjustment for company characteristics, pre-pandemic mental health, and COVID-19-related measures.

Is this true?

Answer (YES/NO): YES